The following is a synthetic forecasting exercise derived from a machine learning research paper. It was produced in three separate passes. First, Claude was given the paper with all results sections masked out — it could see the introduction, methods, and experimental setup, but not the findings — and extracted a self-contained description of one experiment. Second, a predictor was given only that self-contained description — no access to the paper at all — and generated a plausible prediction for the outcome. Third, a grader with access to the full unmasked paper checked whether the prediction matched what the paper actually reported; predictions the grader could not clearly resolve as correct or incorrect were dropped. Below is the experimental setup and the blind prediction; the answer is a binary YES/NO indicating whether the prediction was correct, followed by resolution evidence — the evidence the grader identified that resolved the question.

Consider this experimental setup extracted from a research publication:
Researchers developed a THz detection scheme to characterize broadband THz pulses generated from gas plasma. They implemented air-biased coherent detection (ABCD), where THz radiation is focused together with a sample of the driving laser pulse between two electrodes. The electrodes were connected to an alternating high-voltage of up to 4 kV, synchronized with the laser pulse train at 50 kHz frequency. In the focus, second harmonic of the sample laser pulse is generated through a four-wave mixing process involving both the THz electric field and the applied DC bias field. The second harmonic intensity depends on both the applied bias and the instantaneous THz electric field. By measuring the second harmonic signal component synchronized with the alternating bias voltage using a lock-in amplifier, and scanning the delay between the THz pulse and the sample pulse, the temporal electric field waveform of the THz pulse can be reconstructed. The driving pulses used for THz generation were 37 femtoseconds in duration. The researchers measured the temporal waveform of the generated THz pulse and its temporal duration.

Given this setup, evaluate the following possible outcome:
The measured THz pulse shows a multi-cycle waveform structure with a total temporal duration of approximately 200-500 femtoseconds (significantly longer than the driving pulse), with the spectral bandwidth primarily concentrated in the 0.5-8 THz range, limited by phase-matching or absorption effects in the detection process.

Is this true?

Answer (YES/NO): NO